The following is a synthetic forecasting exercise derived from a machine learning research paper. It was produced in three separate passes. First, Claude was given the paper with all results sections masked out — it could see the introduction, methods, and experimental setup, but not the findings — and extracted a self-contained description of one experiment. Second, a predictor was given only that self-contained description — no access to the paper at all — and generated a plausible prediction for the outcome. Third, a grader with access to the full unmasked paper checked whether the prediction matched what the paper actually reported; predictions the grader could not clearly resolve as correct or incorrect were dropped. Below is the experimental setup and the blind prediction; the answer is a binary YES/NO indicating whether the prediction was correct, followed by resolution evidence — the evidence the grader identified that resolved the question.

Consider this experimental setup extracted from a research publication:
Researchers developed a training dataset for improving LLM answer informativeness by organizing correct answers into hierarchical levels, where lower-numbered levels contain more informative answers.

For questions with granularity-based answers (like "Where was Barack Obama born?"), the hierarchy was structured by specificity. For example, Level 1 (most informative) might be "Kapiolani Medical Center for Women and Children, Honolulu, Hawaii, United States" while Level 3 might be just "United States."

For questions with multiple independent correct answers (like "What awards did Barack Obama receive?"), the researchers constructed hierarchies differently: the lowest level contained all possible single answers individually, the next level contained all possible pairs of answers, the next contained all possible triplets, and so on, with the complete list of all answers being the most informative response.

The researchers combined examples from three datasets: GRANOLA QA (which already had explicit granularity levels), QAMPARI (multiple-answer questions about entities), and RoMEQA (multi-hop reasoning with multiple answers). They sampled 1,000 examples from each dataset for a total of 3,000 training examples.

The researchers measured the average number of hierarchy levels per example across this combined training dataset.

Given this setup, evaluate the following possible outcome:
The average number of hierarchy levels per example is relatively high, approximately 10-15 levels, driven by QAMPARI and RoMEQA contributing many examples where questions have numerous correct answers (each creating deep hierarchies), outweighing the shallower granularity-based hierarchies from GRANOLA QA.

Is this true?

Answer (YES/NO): NO